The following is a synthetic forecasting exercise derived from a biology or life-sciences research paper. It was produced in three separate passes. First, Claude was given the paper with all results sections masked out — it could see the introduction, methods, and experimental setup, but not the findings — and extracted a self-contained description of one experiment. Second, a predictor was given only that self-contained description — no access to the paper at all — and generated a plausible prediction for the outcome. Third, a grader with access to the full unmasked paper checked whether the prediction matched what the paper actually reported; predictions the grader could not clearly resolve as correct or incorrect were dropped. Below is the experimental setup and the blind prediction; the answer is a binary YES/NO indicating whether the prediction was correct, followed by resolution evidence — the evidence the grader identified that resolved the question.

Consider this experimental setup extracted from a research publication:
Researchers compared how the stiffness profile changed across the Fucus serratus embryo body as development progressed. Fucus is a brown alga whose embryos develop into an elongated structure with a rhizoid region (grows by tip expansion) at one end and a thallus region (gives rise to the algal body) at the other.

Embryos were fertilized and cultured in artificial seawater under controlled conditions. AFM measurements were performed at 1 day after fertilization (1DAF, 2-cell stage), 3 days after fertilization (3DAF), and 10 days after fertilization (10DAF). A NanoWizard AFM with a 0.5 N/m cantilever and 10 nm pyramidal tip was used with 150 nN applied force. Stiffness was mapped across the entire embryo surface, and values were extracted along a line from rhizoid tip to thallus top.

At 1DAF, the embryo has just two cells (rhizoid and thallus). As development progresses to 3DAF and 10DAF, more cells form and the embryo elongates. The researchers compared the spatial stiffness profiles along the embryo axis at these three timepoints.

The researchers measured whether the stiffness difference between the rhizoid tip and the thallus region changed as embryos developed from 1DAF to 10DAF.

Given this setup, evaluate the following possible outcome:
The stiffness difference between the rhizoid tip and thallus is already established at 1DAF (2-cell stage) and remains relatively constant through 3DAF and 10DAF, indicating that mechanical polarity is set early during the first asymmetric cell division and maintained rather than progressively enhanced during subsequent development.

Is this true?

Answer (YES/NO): NO